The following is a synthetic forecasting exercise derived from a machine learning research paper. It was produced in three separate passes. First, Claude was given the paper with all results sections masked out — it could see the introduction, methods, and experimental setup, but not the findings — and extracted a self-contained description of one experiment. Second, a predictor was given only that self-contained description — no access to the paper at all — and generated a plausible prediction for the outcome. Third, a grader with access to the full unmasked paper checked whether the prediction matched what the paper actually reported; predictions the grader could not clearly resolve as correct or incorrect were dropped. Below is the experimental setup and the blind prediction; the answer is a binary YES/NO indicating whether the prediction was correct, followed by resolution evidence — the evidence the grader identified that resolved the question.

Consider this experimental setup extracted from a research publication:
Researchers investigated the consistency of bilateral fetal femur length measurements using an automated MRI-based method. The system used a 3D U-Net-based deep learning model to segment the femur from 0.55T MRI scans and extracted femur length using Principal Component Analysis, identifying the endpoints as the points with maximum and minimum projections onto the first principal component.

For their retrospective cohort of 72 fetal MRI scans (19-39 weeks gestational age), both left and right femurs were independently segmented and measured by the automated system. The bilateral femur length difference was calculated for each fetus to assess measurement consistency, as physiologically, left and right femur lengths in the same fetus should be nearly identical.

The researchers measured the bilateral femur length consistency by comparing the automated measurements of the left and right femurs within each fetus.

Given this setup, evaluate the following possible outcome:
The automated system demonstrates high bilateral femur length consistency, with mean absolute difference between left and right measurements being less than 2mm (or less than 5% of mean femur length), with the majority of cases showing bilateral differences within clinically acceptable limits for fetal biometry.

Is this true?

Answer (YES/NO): NO